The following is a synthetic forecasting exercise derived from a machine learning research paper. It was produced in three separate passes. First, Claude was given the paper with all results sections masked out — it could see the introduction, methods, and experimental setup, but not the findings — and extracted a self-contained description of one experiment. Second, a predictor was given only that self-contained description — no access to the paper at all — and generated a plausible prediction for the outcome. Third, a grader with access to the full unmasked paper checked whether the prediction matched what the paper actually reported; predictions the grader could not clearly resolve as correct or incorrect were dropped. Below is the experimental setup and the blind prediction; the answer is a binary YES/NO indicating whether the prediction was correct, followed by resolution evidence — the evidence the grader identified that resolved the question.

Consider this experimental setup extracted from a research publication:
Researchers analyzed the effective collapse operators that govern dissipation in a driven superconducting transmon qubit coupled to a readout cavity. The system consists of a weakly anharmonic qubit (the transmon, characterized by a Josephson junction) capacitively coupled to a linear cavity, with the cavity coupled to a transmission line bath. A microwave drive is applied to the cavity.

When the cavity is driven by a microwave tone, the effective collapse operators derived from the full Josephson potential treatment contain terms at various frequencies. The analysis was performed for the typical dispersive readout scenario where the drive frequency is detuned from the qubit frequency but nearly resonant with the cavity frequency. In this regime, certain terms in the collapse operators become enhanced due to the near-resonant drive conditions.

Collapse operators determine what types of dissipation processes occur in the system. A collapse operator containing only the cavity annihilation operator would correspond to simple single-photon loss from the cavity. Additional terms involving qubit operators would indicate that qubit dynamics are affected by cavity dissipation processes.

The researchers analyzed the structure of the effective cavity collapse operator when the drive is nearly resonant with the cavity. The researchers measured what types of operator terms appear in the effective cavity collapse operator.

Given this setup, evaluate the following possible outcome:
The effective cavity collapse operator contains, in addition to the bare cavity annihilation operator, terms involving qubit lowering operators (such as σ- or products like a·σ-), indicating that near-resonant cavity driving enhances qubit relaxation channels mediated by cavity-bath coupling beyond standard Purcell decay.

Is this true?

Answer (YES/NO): NO